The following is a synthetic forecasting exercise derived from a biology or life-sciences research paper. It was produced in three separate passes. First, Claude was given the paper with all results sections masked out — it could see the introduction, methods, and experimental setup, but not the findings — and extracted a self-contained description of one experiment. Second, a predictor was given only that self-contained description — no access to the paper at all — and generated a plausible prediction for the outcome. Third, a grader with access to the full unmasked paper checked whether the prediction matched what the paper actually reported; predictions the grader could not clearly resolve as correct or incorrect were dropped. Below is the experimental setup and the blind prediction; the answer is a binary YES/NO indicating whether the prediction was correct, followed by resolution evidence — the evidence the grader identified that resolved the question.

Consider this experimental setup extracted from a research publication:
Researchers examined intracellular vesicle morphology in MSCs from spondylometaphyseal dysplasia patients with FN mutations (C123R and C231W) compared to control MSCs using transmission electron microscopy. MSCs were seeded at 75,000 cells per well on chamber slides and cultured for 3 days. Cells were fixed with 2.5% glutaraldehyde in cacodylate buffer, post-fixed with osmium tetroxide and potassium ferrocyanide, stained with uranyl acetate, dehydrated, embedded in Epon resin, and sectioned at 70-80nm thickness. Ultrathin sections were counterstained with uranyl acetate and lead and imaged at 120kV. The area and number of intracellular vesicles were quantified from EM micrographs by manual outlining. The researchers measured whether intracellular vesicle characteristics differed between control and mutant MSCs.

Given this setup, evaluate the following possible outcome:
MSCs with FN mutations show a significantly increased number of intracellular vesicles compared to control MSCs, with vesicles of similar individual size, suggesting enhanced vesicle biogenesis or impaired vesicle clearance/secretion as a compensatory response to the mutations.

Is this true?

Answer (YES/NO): NO